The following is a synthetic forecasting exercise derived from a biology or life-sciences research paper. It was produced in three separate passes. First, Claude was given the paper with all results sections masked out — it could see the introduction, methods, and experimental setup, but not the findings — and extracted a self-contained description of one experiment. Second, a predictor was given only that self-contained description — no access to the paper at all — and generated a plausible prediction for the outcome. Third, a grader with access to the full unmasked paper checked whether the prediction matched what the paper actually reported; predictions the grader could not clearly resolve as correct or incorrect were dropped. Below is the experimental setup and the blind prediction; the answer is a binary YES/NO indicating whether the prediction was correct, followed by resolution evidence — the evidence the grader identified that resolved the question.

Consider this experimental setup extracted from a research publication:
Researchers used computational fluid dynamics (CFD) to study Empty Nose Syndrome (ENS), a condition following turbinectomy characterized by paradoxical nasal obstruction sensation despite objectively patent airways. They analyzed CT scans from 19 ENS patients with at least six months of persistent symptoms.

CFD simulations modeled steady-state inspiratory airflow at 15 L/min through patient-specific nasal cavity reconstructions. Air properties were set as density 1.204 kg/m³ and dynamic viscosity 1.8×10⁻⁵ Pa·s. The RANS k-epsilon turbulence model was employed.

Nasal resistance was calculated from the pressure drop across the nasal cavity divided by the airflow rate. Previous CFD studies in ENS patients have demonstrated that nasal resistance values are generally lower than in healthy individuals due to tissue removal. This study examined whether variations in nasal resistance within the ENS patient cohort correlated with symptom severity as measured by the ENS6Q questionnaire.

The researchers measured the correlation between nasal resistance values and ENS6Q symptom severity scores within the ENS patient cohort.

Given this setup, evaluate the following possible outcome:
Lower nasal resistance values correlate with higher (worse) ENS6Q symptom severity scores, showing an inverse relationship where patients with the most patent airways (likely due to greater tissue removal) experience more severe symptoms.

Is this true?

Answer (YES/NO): NO